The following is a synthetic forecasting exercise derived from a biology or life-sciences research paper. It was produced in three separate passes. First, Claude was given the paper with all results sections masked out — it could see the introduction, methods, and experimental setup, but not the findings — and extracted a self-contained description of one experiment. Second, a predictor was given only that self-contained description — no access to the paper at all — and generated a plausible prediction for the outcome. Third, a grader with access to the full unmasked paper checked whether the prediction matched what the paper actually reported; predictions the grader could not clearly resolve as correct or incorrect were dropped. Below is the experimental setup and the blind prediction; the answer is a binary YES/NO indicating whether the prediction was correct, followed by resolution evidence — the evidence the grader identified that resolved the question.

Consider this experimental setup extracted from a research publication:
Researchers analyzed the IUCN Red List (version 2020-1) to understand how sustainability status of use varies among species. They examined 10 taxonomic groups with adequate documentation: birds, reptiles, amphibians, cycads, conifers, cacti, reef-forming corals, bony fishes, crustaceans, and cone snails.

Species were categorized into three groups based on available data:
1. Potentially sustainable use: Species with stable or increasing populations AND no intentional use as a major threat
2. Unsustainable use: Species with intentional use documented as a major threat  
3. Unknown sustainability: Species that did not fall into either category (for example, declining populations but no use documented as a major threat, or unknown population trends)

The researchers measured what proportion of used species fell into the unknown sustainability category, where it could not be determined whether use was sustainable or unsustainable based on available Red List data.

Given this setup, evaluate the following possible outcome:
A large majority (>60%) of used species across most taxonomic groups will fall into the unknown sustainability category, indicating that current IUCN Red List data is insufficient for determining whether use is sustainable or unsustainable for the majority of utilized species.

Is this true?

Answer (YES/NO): NO